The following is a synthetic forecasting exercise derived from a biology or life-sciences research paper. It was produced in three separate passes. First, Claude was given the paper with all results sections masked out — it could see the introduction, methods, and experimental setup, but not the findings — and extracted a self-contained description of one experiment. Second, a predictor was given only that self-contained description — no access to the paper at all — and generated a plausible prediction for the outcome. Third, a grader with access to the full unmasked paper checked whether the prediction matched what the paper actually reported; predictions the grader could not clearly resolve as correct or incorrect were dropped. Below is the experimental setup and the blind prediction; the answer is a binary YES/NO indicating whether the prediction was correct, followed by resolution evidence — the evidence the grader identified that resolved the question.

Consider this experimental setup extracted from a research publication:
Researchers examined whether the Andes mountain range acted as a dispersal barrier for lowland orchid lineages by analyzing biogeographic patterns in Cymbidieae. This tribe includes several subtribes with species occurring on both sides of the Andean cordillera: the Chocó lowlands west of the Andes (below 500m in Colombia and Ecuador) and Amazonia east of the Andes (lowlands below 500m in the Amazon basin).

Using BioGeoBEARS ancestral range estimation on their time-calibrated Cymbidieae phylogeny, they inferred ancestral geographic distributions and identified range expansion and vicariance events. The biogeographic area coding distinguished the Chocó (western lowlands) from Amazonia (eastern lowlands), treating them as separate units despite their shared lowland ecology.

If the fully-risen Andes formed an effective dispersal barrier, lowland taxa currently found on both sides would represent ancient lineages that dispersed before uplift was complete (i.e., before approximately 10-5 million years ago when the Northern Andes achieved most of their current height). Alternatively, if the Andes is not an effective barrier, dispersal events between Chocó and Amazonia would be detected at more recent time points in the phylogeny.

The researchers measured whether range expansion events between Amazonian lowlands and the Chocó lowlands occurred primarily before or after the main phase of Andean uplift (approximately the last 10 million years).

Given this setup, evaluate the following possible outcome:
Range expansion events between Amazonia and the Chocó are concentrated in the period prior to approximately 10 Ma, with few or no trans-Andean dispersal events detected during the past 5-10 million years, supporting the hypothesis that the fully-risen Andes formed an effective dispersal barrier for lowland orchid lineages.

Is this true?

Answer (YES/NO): NO